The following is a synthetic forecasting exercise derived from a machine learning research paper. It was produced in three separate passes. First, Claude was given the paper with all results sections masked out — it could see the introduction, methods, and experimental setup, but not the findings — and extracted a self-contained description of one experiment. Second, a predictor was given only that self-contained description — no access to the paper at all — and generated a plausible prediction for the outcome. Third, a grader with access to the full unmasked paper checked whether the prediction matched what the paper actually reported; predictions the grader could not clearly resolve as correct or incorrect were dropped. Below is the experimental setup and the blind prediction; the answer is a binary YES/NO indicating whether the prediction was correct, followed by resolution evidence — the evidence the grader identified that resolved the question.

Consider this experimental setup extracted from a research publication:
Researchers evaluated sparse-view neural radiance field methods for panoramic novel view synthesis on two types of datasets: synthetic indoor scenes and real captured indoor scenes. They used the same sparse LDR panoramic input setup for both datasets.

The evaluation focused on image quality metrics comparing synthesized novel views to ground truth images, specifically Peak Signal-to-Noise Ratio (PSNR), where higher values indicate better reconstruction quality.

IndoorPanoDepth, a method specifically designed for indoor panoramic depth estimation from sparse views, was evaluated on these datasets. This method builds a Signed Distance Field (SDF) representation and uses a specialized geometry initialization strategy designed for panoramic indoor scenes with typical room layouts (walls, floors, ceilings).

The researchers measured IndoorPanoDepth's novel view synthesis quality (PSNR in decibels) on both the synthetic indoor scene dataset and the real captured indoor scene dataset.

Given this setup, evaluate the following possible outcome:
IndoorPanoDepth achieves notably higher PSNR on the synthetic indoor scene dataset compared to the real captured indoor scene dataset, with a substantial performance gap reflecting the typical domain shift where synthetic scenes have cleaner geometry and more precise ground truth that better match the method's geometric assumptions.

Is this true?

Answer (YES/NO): YES